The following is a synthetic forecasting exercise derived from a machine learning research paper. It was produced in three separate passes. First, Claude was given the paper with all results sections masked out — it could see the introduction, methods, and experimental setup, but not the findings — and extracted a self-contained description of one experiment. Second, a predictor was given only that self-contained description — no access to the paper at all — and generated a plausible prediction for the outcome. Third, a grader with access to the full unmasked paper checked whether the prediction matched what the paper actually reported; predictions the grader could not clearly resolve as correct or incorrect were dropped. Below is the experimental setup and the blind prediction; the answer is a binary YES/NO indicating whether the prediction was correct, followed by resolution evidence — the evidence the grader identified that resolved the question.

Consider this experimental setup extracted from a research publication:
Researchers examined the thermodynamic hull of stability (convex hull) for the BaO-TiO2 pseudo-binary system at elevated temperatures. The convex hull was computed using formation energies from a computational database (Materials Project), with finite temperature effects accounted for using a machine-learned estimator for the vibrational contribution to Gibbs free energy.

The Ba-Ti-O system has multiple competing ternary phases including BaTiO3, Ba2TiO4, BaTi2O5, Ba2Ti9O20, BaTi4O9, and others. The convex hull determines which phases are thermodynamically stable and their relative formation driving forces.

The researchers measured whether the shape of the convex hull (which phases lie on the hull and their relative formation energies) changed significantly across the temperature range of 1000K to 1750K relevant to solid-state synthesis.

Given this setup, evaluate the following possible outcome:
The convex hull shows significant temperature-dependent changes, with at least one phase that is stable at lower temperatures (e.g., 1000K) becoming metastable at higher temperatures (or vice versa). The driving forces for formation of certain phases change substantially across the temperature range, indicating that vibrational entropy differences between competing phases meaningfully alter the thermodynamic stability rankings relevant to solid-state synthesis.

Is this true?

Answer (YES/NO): NO